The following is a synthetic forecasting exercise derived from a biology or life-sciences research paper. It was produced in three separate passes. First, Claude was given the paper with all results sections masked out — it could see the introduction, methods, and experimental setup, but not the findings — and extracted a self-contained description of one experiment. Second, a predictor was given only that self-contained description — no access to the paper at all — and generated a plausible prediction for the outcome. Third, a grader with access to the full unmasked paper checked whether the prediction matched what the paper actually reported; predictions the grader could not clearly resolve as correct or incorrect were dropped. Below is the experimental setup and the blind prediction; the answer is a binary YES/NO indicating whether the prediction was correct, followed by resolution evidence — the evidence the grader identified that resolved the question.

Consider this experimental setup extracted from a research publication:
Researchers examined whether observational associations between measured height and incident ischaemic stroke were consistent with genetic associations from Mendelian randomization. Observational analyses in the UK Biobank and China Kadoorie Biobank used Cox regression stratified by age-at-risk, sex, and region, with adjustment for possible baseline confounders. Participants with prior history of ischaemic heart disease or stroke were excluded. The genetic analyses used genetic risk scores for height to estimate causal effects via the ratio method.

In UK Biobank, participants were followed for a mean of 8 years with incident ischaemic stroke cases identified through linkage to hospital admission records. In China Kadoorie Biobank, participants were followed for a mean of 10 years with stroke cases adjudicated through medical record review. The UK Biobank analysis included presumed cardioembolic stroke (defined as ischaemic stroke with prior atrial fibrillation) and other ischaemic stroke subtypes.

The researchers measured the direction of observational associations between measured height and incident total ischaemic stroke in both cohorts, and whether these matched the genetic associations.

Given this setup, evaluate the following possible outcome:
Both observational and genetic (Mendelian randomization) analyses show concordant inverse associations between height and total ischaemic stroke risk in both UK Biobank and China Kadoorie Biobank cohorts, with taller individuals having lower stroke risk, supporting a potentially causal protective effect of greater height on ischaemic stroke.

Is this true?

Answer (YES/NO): YES